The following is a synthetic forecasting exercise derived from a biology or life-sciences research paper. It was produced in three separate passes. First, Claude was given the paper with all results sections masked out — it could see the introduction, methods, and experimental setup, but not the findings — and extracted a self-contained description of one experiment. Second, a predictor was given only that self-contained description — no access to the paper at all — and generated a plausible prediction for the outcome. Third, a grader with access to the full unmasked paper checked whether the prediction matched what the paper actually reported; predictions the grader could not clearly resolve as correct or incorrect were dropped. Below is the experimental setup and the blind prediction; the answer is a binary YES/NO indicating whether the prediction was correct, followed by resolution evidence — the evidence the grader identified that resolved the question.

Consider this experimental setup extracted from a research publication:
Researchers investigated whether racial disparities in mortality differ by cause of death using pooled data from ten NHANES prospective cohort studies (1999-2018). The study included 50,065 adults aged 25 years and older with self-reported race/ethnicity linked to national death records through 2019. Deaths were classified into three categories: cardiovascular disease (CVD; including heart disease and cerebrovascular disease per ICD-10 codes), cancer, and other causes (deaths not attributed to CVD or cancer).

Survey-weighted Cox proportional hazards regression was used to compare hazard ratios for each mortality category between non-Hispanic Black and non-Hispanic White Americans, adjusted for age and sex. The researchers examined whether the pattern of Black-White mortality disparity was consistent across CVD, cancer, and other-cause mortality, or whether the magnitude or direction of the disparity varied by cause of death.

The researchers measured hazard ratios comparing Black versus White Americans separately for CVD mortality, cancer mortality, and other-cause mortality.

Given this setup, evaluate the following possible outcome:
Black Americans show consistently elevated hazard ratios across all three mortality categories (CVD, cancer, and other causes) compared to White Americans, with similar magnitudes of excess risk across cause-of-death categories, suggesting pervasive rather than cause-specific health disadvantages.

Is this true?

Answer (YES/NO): NO